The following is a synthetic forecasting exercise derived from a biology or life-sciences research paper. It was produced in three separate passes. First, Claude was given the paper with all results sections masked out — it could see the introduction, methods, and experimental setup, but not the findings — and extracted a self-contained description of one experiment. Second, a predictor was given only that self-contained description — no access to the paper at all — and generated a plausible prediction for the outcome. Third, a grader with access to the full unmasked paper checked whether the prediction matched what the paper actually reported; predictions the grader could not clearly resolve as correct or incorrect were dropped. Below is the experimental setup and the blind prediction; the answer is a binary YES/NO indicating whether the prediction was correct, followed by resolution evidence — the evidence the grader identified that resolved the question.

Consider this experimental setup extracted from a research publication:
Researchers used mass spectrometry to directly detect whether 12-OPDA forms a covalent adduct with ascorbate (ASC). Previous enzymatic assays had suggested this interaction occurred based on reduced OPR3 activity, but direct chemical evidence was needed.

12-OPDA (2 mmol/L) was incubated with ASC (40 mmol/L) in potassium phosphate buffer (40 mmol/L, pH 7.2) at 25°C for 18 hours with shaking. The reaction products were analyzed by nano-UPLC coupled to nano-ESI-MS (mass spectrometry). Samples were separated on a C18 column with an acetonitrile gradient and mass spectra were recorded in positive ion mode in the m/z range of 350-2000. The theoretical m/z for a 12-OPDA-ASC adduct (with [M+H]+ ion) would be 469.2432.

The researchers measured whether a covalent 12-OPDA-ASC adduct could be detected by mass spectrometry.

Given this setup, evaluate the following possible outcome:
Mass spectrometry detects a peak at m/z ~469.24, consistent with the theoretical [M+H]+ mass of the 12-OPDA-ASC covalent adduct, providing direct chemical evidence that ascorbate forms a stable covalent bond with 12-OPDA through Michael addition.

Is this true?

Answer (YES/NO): YES